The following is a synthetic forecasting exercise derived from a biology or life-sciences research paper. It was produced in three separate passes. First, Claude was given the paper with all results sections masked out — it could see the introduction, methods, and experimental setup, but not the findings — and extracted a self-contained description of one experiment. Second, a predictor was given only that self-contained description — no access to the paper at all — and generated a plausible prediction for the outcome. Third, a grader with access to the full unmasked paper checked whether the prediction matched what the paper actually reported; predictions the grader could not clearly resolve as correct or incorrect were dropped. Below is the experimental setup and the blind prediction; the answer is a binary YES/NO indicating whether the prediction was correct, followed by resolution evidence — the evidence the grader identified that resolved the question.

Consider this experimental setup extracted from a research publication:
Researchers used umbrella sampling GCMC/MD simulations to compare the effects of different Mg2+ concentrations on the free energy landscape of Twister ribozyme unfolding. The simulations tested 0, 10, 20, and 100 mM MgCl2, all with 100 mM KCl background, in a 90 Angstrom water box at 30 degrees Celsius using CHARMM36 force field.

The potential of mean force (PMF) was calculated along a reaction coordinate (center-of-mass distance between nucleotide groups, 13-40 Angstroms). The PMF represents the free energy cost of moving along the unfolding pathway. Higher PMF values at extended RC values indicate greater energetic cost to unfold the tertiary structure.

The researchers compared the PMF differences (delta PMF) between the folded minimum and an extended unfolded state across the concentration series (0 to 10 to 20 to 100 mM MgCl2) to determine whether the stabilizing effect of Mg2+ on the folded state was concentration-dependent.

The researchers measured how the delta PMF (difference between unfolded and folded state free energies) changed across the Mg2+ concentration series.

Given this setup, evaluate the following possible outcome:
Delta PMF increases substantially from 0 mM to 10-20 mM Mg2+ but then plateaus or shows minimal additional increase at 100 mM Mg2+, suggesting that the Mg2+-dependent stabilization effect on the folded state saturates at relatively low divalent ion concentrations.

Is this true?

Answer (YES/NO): NO